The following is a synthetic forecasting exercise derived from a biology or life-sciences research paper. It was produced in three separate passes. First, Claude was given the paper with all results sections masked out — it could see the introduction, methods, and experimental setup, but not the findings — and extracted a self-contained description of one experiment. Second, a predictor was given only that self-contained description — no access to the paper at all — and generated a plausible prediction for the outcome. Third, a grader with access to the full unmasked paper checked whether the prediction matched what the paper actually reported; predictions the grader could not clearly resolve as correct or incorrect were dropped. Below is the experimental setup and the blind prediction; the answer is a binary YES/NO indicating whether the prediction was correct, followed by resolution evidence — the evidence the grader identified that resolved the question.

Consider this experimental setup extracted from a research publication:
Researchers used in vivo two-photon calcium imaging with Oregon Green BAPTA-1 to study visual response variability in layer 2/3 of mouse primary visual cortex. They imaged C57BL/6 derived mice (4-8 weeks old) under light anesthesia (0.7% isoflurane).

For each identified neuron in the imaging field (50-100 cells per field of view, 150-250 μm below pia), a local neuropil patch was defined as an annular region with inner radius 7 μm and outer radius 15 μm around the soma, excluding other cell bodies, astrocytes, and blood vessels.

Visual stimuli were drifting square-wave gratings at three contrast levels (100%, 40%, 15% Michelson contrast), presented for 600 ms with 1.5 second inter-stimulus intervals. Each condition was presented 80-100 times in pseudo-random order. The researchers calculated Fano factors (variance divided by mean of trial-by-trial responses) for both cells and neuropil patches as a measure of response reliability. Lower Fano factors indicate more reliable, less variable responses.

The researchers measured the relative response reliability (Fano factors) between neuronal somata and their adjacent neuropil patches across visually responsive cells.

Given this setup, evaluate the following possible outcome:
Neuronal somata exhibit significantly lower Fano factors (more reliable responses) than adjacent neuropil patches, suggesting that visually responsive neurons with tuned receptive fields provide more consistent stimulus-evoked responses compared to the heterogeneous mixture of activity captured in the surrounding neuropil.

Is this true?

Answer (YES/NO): NO